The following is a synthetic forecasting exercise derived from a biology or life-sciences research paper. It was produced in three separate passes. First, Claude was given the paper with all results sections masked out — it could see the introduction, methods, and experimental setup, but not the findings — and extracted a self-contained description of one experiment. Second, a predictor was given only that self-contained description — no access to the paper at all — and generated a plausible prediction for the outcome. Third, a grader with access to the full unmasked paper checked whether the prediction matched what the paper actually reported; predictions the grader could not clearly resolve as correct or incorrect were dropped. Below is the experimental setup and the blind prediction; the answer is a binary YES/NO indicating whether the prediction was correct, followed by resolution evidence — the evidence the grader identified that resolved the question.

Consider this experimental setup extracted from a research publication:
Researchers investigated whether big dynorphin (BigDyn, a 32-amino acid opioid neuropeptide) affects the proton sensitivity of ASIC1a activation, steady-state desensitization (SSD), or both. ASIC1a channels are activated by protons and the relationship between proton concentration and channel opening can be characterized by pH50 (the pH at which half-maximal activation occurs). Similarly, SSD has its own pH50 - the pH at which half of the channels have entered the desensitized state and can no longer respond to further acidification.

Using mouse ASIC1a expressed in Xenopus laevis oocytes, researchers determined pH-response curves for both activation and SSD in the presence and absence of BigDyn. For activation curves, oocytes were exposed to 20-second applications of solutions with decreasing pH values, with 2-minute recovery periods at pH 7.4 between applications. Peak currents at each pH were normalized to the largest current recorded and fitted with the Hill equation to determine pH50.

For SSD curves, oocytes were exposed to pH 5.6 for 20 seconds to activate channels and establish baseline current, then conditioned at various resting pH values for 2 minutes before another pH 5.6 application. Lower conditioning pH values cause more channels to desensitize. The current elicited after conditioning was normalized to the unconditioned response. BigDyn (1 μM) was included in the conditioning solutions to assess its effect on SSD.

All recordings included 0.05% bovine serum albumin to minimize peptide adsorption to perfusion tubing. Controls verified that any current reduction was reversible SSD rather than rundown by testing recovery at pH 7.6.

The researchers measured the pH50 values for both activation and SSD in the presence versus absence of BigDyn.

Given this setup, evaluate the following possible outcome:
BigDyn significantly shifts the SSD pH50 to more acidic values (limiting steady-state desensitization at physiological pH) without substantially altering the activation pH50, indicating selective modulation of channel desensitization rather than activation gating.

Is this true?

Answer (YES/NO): NO